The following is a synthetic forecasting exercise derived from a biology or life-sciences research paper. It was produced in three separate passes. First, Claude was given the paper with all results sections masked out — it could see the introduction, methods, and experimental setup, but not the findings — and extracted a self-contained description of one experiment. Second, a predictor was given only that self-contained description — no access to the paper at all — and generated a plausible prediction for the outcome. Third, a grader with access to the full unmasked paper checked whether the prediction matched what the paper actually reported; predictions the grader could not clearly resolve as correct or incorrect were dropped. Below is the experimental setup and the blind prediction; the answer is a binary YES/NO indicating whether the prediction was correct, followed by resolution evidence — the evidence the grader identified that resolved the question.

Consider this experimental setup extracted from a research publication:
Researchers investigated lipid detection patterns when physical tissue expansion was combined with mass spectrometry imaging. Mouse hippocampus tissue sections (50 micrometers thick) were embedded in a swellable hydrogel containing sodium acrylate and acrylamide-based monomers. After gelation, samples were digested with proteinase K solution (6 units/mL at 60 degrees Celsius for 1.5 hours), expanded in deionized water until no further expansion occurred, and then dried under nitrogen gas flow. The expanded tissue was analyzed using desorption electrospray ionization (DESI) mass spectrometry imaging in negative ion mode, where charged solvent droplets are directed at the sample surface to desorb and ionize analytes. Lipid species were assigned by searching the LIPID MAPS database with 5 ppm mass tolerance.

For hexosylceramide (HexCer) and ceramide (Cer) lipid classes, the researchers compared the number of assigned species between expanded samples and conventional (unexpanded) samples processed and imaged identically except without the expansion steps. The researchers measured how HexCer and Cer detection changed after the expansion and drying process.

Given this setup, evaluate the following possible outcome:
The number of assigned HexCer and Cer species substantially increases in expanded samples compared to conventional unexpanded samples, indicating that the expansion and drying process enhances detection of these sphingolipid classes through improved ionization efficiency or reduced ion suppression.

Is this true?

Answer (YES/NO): YES